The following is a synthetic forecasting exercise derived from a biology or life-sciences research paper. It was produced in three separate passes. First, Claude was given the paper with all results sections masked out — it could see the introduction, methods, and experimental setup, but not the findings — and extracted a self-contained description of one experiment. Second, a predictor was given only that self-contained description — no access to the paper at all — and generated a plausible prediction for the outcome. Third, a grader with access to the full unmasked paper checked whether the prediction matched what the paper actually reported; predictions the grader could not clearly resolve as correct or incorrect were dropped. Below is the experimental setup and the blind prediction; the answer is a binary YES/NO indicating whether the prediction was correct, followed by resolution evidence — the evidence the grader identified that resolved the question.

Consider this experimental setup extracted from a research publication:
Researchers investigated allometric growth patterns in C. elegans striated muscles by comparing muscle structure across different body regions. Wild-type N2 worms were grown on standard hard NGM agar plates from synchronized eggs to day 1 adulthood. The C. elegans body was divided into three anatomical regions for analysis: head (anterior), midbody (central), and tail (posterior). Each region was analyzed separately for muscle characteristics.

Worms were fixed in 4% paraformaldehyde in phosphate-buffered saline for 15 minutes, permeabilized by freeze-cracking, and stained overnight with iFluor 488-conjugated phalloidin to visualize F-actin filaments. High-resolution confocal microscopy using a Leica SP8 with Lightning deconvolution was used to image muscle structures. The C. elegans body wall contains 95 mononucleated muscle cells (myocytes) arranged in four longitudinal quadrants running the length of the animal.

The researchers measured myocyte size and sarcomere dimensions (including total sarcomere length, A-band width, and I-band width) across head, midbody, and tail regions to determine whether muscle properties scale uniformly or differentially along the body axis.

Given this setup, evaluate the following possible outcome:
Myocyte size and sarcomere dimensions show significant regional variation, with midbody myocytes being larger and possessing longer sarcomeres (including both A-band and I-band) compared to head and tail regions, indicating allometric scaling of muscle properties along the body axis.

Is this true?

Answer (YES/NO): YES